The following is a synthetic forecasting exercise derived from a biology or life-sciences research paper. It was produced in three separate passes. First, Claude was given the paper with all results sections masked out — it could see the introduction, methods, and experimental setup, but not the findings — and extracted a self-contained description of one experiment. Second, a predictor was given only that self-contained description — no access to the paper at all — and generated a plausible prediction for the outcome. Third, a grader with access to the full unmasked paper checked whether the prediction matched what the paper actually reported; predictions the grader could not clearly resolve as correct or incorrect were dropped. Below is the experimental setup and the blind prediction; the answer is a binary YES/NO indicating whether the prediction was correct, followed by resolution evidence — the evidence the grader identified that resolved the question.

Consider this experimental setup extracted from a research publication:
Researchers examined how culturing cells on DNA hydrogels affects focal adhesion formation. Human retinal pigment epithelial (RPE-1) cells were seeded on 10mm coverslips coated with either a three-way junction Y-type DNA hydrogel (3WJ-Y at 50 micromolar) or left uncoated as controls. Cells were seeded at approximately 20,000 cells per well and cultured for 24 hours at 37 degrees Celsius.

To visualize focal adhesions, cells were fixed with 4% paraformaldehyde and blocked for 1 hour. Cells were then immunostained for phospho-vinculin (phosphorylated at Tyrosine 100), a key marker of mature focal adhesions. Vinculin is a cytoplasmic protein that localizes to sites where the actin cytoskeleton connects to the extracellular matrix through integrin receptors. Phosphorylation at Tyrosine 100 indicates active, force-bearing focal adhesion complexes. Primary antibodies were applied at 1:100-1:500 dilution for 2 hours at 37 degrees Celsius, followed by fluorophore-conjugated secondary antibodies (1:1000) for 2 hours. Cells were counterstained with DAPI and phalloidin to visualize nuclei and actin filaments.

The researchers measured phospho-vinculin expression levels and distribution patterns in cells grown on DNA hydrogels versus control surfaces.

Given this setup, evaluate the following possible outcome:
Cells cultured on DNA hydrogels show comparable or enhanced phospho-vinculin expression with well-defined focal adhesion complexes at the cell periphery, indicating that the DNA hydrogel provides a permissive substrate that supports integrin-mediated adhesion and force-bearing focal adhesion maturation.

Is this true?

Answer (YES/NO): NO